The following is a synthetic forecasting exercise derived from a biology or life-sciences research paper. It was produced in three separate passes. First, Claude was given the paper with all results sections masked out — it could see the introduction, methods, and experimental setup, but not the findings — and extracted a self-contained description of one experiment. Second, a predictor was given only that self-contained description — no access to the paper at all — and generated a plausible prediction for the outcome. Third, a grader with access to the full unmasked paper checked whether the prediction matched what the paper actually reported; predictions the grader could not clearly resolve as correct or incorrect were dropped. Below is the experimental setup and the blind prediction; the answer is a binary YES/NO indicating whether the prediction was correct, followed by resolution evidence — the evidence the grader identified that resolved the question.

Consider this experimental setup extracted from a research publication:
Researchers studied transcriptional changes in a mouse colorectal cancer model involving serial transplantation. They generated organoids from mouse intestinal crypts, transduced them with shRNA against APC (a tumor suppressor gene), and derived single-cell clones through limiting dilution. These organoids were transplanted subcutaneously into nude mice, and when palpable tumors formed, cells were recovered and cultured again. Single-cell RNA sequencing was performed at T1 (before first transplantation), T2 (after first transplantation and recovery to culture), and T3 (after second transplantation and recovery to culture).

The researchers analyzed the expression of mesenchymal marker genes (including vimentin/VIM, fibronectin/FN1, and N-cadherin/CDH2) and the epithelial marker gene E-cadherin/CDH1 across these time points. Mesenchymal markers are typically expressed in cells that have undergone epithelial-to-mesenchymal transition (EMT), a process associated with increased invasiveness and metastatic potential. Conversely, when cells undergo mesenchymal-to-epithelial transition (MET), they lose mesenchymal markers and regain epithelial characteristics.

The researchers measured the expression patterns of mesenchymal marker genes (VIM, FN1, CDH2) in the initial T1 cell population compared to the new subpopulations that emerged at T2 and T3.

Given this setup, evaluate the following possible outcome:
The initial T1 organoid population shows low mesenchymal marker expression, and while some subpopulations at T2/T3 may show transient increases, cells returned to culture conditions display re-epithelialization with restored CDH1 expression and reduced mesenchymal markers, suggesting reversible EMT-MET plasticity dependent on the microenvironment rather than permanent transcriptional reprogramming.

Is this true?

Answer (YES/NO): NO